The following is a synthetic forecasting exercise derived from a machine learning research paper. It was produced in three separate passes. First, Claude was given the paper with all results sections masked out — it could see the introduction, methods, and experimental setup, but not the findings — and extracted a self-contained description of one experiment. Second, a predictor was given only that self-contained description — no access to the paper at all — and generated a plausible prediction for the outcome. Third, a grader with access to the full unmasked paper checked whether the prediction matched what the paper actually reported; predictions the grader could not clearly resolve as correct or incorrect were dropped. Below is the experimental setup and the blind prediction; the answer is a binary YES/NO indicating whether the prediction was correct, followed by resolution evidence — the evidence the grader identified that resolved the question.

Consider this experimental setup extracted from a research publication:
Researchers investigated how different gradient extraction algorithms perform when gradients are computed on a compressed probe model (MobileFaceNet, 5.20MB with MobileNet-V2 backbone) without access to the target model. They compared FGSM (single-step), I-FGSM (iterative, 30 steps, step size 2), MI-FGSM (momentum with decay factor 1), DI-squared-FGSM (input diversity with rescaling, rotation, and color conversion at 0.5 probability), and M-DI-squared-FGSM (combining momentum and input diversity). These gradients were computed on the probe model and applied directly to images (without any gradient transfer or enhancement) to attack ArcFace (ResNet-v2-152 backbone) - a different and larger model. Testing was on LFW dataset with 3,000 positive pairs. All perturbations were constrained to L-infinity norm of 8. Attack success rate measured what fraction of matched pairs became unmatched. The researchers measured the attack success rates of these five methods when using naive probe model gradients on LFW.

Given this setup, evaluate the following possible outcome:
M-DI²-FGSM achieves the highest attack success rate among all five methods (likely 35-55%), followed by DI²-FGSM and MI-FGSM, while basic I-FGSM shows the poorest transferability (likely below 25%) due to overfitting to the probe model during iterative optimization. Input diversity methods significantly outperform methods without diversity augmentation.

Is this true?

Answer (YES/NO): NO